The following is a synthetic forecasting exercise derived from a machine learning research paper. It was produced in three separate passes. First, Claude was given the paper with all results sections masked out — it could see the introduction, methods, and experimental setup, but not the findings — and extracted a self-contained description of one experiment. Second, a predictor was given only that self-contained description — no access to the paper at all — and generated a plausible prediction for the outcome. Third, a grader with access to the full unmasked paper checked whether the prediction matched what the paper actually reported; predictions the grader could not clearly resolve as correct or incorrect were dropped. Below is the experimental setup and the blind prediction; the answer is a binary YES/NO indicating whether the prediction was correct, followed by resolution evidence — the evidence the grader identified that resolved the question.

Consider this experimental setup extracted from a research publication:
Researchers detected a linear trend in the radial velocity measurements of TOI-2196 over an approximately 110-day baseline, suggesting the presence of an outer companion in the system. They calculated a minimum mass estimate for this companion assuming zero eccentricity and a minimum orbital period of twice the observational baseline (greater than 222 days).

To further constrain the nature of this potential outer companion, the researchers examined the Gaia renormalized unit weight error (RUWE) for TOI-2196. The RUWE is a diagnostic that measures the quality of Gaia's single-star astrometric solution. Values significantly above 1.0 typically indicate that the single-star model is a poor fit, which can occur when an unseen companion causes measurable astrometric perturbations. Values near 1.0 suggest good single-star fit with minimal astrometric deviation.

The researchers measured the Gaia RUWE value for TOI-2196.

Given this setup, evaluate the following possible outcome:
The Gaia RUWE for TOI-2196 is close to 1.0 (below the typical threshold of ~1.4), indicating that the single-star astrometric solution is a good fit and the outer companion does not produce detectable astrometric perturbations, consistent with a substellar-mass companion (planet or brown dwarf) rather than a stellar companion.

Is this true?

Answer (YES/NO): YES